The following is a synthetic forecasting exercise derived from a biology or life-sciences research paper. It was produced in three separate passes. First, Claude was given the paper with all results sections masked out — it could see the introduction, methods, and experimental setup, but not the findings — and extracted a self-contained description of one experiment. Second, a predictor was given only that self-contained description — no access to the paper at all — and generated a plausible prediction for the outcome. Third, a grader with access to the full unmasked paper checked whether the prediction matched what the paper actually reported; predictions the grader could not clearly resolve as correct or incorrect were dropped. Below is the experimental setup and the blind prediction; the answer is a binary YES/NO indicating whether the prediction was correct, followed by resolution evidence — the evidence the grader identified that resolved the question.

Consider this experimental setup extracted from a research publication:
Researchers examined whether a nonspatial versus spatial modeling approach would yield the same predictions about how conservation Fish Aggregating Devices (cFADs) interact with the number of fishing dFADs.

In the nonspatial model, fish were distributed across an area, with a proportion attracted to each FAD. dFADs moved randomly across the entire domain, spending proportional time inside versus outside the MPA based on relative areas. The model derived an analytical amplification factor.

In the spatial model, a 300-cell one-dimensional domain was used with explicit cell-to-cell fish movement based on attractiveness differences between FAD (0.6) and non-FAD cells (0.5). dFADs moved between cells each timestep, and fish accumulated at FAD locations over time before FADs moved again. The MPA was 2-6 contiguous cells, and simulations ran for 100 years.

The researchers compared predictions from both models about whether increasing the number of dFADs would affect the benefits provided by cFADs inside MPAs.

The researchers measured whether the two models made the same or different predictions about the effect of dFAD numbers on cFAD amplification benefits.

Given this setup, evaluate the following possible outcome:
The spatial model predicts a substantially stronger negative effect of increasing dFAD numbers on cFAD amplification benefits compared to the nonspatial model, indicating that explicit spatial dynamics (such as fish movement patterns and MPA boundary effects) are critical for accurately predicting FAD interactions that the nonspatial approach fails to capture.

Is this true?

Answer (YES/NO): NO